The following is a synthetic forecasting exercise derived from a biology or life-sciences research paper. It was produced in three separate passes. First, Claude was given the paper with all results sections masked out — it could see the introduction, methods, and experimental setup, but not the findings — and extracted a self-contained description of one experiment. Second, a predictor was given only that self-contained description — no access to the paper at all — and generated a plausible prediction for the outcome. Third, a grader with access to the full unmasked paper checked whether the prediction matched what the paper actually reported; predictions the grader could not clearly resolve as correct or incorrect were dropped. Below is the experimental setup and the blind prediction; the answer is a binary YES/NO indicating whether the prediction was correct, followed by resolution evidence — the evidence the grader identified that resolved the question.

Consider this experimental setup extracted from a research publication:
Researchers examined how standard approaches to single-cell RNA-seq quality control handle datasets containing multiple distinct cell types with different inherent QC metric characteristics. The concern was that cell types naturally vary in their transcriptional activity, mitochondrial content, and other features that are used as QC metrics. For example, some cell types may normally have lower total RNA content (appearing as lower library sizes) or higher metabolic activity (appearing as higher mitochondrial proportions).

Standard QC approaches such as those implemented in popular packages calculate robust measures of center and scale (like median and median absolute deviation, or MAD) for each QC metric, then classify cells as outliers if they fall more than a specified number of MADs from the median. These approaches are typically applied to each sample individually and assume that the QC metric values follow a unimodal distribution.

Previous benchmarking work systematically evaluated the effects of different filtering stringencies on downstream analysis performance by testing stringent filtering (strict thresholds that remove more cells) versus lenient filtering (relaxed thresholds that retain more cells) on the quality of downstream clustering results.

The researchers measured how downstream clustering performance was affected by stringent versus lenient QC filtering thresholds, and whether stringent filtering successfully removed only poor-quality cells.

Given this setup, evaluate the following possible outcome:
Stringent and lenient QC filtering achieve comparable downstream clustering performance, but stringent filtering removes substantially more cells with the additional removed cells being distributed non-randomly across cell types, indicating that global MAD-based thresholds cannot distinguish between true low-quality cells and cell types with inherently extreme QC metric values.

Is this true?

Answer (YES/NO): NO